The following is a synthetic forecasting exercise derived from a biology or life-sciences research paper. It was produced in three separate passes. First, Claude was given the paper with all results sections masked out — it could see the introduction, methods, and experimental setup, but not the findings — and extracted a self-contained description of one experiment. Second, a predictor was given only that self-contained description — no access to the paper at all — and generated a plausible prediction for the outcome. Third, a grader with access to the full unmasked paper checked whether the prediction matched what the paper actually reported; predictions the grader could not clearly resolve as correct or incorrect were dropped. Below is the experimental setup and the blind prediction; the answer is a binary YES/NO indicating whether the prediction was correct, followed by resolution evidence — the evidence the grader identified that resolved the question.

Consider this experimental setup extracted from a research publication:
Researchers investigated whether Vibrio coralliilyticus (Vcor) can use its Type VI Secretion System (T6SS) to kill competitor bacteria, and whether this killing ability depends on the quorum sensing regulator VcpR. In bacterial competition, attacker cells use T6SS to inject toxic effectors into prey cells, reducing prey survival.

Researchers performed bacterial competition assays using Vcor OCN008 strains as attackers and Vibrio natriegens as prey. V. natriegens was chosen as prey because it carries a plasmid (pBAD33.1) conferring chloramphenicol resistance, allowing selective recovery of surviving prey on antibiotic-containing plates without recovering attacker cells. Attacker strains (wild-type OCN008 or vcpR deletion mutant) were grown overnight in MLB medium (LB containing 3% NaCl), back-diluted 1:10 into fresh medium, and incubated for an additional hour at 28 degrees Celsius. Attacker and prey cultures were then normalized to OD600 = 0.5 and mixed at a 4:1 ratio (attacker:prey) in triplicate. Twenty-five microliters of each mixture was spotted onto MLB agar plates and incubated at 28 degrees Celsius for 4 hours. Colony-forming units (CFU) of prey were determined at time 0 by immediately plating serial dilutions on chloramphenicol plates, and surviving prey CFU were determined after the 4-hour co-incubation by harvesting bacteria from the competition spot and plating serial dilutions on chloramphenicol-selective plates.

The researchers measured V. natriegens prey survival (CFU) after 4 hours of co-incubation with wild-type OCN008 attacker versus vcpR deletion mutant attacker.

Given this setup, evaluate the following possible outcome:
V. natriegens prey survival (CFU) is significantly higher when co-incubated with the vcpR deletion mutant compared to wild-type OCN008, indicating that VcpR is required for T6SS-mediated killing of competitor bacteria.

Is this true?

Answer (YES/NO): YES